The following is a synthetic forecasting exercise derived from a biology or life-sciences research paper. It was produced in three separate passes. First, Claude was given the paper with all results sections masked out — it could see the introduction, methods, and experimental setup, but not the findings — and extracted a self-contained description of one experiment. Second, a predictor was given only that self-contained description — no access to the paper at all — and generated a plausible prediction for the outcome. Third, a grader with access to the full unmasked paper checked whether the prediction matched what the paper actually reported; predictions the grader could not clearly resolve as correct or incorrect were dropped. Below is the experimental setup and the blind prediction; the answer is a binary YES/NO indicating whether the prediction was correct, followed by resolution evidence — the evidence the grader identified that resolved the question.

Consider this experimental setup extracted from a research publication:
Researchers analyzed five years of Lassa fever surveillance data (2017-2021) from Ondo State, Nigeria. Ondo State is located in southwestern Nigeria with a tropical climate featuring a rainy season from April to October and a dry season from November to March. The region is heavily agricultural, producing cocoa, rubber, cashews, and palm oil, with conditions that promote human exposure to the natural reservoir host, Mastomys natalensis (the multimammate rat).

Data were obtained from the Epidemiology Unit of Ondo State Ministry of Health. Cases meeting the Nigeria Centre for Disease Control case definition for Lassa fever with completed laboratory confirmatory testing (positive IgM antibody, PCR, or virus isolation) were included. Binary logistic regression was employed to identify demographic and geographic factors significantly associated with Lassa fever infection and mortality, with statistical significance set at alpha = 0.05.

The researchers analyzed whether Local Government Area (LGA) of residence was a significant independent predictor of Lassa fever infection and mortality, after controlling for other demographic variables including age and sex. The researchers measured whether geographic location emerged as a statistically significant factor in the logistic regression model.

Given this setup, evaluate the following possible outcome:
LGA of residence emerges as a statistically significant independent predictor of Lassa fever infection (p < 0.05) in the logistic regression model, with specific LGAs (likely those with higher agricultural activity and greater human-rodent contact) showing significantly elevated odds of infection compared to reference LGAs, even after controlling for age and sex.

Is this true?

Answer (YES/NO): YES